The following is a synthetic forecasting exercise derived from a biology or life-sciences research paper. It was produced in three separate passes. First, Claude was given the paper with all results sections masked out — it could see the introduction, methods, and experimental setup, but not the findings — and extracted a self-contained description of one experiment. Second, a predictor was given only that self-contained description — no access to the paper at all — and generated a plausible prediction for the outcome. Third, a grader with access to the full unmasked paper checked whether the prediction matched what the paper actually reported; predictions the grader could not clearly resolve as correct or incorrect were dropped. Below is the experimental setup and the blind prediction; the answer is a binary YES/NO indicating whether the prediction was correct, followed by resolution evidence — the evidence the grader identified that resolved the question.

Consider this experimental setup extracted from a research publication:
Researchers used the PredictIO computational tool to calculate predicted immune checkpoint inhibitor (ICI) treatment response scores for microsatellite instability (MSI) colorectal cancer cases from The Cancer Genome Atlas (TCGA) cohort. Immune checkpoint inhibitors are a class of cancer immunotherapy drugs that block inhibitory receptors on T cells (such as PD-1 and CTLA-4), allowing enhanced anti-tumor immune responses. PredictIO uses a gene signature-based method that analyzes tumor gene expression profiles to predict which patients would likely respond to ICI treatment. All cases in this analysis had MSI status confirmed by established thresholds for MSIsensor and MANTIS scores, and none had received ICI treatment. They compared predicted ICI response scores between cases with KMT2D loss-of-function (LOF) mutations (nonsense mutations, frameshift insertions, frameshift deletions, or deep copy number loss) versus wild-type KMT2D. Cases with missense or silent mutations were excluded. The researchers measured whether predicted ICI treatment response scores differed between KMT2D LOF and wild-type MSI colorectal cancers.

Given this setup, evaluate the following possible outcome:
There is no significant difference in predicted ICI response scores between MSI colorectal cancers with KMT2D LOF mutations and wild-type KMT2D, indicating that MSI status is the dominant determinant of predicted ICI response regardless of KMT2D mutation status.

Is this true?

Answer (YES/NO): NO